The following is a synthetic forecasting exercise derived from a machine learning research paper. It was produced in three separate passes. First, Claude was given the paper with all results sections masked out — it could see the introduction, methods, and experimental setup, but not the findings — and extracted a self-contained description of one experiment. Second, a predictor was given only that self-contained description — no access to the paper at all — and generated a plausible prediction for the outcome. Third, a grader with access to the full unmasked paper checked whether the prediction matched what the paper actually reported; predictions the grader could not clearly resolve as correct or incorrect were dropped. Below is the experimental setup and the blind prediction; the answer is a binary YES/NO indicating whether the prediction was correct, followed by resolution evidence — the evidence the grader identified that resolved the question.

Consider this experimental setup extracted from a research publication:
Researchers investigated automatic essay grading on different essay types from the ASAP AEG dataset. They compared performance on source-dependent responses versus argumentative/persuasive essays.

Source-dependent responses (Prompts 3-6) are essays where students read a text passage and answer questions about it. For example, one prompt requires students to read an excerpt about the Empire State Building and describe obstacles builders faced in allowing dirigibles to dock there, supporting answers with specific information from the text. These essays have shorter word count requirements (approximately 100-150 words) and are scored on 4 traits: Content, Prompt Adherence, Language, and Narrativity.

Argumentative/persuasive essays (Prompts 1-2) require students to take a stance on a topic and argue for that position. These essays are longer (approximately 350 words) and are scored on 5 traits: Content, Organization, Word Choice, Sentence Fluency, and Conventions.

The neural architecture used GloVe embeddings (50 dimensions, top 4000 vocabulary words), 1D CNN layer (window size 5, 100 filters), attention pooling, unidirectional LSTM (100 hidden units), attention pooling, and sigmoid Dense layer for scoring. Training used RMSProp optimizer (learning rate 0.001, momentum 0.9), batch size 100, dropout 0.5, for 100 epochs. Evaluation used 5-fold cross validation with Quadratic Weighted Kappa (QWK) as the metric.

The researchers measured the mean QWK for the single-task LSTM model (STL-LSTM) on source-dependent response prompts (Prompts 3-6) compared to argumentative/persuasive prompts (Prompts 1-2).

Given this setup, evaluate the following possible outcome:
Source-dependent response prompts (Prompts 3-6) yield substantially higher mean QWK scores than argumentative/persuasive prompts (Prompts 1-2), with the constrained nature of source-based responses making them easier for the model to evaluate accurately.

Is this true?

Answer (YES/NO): NO